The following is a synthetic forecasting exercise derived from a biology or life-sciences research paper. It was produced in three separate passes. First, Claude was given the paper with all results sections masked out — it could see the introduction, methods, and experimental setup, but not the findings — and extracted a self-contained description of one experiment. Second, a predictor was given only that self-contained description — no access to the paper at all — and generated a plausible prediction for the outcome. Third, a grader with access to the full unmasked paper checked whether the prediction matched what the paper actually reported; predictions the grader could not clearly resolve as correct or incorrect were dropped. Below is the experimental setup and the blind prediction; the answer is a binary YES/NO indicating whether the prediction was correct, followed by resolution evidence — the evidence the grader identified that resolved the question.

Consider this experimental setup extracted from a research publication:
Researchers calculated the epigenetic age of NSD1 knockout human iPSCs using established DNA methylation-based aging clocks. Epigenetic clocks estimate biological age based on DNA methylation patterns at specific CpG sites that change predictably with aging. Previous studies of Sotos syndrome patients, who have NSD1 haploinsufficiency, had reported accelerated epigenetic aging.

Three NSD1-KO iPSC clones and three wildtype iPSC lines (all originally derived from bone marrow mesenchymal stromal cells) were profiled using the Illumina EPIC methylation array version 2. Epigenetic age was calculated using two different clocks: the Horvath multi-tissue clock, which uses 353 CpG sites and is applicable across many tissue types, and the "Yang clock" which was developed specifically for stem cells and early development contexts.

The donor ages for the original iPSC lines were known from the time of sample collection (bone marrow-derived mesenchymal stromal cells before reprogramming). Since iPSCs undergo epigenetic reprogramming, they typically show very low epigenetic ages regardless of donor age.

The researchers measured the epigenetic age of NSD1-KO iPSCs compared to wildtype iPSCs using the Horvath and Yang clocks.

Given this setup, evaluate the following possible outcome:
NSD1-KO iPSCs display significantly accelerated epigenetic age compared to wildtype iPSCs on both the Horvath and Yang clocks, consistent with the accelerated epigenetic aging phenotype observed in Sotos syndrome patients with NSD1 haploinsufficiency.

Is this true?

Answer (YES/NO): YES